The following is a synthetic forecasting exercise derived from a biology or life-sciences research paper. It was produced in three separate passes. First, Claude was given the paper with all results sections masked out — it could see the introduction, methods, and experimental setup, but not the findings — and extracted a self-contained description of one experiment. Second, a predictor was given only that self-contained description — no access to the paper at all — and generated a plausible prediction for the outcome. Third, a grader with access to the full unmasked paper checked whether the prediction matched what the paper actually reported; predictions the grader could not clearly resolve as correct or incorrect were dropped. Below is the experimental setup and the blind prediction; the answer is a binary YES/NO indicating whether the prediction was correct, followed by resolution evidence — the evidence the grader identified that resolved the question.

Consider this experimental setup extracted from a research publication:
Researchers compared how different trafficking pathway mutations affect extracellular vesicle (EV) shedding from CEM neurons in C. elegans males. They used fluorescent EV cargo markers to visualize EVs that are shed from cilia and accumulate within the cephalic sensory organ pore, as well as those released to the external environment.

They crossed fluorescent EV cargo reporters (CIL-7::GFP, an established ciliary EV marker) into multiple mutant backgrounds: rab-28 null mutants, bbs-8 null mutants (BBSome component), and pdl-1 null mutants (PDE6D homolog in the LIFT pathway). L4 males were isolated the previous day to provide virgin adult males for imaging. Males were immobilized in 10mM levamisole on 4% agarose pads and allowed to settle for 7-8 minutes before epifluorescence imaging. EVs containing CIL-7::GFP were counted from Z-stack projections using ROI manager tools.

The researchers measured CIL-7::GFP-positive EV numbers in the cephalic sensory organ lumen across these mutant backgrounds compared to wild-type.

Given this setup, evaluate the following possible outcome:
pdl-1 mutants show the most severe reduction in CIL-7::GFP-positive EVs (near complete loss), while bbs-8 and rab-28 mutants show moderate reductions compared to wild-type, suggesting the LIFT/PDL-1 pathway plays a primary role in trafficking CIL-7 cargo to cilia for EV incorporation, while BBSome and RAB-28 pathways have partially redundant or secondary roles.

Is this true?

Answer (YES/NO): NO